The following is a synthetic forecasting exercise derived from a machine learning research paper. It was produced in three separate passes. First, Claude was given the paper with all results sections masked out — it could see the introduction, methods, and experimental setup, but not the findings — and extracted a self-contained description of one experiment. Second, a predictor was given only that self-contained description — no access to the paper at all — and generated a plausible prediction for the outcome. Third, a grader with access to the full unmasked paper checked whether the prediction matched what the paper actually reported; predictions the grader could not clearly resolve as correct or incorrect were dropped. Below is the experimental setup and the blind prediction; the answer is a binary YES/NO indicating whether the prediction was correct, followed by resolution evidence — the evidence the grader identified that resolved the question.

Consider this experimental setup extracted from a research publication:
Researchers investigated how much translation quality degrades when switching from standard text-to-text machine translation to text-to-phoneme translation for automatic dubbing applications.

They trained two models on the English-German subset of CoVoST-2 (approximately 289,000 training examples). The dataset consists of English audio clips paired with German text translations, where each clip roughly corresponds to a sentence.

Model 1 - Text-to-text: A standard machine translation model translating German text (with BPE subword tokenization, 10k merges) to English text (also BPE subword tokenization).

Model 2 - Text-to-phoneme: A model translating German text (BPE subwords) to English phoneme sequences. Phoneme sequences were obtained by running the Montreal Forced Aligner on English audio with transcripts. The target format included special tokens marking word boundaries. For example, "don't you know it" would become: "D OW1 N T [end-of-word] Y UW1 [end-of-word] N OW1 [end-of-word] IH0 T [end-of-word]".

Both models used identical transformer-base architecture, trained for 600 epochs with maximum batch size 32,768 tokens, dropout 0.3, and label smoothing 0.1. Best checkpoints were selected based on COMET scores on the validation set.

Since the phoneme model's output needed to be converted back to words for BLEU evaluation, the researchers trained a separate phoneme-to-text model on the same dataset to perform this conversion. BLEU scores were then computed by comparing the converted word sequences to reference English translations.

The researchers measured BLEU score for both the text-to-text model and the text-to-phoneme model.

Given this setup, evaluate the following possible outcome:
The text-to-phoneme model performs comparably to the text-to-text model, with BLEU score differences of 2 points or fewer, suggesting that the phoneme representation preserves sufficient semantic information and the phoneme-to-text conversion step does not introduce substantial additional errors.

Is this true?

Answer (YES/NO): NO